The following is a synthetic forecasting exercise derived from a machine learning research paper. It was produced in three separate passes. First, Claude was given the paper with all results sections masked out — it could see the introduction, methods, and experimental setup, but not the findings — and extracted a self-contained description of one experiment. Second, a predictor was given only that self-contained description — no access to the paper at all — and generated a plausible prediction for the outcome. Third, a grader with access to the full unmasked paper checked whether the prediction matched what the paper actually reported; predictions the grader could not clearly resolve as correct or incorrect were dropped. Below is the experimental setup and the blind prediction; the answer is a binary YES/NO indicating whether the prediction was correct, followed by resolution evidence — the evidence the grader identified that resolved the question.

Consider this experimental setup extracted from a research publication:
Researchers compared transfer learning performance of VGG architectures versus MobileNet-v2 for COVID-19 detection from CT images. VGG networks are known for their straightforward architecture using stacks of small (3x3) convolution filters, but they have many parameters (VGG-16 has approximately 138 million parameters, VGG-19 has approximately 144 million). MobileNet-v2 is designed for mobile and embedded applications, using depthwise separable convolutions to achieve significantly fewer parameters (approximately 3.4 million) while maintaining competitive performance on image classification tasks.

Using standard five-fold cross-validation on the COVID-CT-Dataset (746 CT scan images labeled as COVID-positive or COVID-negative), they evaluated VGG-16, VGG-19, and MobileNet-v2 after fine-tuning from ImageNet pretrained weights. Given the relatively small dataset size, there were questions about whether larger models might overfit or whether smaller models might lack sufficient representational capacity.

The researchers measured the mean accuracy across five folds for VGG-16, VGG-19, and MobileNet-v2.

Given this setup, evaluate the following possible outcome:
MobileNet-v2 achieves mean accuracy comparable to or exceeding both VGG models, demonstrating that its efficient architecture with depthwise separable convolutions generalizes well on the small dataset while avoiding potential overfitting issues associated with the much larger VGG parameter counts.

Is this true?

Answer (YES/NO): YES